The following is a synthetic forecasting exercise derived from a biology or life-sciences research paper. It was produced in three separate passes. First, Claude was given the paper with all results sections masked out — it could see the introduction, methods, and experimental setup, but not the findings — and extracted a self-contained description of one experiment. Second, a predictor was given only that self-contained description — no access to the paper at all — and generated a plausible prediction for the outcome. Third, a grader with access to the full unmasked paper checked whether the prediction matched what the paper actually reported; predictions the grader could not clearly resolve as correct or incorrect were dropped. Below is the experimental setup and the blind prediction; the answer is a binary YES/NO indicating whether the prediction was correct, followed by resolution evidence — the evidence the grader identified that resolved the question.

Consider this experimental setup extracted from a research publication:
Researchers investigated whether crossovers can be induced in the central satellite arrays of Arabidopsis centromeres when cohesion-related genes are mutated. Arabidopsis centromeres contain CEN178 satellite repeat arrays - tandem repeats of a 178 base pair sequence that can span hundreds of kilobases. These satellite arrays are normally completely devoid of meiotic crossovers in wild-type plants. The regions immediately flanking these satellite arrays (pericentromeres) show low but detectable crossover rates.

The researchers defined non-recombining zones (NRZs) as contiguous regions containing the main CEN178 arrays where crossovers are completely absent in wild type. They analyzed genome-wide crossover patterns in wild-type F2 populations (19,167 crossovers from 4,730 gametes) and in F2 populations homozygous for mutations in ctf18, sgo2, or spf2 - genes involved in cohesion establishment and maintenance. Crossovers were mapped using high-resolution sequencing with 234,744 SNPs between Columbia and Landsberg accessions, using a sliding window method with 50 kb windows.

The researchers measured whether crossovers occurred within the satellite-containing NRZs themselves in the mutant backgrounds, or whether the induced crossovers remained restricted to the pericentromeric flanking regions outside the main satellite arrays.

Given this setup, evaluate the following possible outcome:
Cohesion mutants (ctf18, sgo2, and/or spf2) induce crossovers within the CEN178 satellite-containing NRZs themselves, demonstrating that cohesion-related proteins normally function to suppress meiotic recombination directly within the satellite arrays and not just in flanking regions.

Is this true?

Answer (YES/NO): NO